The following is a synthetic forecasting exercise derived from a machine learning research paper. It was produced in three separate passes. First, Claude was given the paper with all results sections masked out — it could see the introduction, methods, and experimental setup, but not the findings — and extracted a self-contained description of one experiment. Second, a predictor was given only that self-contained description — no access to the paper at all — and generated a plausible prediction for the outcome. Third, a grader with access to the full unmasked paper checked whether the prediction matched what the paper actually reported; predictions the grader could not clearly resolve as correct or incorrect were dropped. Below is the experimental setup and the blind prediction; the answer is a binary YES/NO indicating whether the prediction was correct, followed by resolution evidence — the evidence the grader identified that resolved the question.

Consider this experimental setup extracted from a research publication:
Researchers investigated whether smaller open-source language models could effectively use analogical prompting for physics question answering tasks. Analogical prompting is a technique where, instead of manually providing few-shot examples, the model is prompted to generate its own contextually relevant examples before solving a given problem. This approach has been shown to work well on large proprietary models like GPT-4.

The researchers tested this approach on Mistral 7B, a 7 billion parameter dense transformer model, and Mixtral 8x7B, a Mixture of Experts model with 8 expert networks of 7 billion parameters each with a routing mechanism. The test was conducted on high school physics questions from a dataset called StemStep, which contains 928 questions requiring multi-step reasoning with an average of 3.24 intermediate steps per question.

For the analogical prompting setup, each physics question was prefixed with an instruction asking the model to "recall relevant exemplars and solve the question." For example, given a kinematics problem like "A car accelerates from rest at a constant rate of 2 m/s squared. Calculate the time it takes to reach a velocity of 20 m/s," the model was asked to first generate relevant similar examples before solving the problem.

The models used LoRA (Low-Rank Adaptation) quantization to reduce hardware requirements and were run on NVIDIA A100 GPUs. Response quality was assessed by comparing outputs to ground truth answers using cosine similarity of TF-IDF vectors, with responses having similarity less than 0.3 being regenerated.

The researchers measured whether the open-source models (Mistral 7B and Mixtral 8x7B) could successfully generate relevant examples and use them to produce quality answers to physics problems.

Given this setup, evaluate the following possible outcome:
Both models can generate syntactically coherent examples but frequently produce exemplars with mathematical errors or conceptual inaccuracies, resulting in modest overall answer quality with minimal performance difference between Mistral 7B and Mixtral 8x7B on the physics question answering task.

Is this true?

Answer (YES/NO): NO